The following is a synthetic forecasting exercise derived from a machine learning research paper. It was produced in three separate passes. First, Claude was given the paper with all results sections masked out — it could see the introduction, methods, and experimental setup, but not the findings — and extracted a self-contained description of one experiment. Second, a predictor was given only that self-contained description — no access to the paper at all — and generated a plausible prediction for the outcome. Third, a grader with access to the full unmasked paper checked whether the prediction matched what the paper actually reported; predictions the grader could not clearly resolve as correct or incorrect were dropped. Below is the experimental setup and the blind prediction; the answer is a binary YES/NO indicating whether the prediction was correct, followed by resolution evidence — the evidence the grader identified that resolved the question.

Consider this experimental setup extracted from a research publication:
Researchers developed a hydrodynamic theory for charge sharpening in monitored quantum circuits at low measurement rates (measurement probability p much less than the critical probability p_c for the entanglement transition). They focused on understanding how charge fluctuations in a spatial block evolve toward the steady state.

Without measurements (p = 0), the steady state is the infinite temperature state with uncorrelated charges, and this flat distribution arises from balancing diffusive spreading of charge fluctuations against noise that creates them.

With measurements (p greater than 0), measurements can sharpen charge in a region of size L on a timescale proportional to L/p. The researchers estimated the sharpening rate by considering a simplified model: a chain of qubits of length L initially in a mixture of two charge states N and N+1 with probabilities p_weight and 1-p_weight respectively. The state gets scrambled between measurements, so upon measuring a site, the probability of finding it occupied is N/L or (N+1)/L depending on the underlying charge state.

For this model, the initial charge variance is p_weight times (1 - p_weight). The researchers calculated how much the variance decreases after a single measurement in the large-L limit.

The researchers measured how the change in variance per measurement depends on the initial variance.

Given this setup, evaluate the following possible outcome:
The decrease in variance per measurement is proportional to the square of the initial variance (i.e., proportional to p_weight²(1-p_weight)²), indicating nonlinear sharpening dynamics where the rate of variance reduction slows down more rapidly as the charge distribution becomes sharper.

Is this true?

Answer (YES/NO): YES